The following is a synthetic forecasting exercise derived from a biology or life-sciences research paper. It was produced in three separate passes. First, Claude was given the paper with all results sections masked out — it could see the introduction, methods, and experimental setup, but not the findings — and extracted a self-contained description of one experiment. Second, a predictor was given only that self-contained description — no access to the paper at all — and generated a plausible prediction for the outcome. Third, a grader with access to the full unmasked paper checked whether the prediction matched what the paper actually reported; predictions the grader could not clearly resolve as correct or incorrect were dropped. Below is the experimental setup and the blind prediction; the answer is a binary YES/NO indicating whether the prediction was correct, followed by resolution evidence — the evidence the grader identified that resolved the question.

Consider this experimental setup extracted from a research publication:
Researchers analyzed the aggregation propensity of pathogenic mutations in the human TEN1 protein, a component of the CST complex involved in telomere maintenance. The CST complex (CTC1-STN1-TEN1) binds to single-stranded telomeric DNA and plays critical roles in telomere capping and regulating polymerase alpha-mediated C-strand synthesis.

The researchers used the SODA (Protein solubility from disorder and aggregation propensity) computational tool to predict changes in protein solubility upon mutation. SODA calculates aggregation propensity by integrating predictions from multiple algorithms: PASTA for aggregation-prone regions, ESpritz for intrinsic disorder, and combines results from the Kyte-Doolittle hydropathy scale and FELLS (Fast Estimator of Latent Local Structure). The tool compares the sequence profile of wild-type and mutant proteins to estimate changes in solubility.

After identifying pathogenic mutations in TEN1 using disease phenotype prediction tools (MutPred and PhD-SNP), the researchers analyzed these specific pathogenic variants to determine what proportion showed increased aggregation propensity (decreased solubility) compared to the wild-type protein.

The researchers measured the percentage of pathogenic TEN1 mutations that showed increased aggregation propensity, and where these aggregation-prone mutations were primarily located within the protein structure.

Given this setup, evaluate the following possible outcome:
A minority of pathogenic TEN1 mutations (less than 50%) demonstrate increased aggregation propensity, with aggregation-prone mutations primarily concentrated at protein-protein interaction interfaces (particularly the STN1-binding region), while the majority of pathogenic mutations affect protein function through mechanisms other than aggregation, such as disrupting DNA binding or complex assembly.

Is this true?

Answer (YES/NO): NO